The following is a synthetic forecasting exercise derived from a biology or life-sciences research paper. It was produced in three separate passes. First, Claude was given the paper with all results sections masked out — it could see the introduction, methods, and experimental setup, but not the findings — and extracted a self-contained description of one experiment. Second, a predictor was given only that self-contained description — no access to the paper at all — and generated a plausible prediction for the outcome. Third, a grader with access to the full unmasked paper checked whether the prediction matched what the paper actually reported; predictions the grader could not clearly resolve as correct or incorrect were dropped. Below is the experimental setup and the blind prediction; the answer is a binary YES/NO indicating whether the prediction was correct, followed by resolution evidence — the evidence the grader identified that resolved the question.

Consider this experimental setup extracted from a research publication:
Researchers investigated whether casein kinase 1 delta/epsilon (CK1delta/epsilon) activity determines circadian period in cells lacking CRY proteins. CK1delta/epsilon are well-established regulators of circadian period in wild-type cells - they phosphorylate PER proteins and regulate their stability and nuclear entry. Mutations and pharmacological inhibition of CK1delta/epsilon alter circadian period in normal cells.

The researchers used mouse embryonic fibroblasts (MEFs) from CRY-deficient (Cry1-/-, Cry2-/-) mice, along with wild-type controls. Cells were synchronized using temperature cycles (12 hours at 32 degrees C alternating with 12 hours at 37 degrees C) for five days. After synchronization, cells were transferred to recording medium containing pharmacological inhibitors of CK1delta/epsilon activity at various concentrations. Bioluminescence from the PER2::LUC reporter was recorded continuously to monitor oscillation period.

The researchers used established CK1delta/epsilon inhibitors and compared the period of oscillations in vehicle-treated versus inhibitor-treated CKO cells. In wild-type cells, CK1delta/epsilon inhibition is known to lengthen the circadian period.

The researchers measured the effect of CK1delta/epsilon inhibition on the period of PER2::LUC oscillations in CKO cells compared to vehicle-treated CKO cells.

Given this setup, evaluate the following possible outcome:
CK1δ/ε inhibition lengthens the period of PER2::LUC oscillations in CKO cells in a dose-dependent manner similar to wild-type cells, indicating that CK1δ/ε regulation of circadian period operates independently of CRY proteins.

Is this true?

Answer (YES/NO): NO